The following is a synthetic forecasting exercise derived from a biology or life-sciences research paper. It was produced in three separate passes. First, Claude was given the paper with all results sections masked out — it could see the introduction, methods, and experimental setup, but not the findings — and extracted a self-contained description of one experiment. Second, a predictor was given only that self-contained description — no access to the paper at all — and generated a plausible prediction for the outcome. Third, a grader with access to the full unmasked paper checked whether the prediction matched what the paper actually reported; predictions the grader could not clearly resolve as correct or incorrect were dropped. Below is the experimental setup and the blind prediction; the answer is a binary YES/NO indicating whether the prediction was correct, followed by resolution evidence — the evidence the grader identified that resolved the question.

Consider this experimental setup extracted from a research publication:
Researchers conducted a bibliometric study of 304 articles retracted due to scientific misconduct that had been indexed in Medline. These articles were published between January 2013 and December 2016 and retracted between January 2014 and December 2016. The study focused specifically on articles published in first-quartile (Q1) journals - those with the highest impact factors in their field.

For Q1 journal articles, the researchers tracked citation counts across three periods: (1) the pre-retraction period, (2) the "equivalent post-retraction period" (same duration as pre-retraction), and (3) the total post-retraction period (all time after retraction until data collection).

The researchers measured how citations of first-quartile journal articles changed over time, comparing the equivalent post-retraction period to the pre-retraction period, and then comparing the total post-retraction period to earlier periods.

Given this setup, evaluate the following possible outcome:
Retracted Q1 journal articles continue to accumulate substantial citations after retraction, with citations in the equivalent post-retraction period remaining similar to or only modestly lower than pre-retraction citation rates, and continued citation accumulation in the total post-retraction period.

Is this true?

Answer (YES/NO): NO